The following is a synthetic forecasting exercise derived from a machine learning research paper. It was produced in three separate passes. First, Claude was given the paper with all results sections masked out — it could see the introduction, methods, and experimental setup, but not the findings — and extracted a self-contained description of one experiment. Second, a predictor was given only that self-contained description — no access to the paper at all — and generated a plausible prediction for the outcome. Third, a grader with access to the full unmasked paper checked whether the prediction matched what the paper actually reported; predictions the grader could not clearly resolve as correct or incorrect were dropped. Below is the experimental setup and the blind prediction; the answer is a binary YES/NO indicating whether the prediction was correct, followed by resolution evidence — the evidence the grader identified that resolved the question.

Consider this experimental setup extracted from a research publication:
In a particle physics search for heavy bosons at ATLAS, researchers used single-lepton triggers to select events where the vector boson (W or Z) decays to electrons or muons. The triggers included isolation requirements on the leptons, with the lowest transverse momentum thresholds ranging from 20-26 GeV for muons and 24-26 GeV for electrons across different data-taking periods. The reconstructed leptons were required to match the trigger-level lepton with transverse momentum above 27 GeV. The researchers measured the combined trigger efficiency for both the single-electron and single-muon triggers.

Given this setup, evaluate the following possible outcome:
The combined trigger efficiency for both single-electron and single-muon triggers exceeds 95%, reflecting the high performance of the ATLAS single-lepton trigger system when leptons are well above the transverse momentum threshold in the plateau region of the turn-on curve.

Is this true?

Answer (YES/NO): YES